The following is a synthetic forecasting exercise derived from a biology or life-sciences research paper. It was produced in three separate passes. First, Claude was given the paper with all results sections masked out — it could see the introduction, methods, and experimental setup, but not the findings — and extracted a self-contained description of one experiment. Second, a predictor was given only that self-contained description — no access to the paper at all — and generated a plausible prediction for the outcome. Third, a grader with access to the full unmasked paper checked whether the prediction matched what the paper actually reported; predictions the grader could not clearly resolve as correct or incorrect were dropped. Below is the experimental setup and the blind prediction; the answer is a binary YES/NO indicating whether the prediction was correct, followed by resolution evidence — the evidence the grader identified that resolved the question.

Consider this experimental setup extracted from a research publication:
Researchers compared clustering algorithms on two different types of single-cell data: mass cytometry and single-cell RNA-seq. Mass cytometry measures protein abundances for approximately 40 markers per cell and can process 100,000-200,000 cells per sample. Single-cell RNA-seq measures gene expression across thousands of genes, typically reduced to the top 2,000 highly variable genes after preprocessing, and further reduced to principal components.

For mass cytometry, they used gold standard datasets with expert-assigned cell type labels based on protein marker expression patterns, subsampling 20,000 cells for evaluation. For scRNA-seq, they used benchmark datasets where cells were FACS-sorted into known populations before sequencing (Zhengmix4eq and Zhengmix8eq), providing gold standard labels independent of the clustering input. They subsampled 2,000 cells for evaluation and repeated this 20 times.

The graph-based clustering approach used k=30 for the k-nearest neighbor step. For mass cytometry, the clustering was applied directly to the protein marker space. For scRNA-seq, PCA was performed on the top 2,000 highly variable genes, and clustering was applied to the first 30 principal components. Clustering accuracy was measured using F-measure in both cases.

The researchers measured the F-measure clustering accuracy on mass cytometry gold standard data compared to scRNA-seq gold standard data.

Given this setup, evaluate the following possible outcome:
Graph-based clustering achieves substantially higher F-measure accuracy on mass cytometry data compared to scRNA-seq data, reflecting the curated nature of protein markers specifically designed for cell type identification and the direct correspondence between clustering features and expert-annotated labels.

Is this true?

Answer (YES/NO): NO